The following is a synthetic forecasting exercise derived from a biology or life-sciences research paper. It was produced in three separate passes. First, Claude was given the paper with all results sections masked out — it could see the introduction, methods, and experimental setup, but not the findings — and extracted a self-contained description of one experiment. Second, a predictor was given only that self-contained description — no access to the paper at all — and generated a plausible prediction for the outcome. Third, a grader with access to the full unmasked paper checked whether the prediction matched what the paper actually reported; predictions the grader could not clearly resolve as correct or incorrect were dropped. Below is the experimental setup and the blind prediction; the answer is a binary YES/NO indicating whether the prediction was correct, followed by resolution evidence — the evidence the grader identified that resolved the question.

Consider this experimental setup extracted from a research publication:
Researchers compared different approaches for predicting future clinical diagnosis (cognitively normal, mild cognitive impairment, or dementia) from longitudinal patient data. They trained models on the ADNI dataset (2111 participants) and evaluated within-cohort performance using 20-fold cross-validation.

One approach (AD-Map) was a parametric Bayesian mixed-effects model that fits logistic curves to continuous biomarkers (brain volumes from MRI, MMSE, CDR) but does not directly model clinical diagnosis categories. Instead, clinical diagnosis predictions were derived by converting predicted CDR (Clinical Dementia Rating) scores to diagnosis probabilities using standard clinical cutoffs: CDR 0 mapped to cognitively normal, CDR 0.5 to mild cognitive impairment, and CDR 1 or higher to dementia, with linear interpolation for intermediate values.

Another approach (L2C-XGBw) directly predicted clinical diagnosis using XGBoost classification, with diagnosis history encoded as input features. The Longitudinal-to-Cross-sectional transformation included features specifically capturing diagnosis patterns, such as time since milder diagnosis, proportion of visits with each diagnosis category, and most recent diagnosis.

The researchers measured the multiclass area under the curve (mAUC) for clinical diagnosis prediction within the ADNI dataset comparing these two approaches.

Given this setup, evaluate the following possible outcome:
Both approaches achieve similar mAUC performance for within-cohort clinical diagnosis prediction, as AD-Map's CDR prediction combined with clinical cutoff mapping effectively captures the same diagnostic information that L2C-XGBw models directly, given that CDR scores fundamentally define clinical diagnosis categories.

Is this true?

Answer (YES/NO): NO